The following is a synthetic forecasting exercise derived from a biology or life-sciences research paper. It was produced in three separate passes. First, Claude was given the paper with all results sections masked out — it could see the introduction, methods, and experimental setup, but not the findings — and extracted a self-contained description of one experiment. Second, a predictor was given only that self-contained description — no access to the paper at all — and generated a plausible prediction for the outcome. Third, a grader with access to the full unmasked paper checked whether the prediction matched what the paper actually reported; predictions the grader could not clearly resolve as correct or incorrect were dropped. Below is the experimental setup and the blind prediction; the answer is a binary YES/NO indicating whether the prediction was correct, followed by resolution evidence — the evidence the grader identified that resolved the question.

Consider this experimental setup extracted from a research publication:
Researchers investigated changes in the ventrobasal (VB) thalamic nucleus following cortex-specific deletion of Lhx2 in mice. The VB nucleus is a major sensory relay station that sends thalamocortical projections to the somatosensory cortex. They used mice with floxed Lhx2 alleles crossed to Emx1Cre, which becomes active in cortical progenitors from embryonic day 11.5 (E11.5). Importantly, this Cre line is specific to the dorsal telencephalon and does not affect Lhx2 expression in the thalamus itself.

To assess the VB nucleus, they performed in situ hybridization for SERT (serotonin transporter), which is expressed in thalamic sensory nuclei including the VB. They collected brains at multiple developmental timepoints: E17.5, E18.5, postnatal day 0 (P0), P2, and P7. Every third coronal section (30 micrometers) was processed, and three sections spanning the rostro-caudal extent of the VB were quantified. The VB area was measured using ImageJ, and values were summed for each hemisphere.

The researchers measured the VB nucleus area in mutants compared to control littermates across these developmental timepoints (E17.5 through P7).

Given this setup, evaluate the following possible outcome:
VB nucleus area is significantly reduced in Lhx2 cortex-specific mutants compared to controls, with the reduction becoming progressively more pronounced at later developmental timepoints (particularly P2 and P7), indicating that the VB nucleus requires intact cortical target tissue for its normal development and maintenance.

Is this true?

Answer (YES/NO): YES